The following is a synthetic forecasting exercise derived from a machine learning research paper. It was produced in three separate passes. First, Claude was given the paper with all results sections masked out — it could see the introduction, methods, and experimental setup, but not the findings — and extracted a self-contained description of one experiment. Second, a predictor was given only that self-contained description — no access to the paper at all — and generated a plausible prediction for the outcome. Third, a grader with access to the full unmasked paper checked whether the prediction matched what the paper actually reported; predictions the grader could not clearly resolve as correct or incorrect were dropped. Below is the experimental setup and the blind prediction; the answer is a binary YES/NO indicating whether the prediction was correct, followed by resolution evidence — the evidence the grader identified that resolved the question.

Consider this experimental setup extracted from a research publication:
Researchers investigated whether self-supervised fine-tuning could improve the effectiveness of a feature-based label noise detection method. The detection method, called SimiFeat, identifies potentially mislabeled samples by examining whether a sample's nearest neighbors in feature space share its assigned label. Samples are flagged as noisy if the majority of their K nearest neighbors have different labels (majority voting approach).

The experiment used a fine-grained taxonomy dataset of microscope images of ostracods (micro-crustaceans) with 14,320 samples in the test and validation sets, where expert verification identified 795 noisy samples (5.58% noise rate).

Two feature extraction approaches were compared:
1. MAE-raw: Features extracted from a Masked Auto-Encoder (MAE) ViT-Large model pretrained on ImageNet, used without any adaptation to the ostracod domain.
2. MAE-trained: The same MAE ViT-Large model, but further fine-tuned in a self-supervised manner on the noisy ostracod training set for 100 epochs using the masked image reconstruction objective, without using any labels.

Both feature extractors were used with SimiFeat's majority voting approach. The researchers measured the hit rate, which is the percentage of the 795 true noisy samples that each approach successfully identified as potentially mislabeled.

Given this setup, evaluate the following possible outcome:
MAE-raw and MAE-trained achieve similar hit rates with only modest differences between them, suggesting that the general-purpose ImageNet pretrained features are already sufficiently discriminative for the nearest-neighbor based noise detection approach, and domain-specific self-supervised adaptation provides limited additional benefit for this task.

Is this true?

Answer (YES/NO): NO